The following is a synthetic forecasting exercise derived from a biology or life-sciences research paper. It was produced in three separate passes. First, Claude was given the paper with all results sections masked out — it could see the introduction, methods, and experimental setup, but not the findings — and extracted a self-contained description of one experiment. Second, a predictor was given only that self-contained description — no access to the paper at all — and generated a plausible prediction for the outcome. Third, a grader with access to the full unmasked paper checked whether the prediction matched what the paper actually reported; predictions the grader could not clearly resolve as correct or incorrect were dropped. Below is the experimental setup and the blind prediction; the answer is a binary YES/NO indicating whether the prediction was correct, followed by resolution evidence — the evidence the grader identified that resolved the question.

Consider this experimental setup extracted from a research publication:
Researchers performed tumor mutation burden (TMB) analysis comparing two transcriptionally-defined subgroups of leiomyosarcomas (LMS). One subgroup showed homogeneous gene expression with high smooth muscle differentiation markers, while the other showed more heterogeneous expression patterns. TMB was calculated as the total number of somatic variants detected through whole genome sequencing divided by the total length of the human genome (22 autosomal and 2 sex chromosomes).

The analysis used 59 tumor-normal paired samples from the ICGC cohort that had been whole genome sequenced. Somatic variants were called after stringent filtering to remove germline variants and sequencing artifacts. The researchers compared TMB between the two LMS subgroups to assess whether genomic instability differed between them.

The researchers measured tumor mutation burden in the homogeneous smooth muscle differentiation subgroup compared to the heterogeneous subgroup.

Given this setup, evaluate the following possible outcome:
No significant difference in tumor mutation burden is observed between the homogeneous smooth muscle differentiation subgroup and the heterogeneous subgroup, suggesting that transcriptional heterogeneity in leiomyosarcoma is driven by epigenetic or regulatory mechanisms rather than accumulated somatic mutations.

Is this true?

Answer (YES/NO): YES